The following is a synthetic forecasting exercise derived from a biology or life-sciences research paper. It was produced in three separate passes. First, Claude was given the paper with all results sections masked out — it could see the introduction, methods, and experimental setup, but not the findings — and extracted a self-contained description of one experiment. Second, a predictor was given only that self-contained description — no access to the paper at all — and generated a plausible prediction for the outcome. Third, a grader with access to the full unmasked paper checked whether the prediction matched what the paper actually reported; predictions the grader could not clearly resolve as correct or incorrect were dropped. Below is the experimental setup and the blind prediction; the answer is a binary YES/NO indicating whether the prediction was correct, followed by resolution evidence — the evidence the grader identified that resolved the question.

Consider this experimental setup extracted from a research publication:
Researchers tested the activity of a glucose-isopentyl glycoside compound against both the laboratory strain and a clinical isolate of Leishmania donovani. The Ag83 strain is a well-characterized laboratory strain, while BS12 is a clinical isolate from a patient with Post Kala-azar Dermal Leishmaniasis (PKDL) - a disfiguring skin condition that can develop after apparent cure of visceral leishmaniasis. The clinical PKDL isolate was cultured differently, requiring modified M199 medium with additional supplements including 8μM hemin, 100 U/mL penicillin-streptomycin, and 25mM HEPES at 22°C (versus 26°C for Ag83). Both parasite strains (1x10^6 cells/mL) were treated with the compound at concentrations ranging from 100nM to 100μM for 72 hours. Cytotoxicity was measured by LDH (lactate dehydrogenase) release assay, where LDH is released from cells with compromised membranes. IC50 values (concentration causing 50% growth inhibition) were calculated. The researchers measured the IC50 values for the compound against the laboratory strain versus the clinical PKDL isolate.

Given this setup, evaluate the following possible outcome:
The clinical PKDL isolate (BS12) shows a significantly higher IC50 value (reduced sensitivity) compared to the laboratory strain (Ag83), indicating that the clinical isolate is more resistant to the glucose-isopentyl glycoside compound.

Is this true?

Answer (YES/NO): NO